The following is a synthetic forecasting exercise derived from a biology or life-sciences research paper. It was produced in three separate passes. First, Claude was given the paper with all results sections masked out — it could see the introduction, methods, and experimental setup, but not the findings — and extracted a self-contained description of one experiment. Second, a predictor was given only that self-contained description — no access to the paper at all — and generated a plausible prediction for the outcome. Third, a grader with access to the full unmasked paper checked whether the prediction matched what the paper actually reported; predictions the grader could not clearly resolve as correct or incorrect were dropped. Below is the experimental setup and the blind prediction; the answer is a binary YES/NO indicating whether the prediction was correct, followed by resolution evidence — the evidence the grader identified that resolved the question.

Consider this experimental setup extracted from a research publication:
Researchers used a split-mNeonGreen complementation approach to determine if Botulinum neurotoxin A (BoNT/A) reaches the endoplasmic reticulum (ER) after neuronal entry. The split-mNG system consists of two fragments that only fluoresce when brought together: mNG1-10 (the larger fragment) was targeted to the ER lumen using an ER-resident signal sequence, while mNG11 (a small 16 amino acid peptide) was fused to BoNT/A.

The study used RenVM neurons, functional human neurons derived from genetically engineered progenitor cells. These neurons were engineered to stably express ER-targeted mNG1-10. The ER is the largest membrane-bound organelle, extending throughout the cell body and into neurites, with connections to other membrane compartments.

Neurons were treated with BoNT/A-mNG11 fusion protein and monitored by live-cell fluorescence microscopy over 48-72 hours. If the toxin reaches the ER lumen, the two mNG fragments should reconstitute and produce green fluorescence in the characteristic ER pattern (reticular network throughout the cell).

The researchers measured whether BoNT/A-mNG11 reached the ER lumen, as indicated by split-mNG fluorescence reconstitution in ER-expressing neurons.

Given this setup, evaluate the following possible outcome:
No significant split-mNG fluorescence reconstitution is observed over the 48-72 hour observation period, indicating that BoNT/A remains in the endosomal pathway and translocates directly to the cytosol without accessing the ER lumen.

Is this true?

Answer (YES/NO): NO